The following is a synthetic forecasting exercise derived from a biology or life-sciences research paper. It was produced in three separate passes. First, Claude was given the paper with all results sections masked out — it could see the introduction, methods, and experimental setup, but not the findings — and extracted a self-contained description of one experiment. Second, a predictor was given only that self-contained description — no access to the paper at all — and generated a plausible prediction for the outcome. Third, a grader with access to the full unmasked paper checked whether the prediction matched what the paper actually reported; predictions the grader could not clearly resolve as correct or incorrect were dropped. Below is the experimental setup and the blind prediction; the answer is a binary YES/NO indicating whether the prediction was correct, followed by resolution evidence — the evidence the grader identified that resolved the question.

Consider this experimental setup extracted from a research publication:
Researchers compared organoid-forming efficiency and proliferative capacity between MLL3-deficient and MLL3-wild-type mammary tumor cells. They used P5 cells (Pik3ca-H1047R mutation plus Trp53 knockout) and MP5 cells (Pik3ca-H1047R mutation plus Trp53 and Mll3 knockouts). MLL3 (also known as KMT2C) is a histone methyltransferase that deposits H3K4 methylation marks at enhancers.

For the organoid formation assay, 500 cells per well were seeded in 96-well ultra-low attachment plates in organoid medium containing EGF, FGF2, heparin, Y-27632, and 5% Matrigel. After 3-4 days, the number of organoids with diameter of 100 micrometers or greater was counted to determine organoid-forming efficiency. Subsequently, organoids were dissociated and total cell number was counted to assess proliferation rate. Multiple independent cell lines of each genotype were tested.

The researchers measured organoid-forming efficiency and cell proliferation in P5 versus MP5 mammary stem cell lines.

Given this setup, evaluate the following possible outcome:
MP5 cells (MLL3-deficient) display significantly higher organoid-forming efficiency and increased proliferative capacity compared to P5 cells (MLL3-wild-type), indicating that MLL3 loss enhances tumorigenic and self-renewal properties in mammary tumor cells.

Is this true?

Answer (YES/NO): YES